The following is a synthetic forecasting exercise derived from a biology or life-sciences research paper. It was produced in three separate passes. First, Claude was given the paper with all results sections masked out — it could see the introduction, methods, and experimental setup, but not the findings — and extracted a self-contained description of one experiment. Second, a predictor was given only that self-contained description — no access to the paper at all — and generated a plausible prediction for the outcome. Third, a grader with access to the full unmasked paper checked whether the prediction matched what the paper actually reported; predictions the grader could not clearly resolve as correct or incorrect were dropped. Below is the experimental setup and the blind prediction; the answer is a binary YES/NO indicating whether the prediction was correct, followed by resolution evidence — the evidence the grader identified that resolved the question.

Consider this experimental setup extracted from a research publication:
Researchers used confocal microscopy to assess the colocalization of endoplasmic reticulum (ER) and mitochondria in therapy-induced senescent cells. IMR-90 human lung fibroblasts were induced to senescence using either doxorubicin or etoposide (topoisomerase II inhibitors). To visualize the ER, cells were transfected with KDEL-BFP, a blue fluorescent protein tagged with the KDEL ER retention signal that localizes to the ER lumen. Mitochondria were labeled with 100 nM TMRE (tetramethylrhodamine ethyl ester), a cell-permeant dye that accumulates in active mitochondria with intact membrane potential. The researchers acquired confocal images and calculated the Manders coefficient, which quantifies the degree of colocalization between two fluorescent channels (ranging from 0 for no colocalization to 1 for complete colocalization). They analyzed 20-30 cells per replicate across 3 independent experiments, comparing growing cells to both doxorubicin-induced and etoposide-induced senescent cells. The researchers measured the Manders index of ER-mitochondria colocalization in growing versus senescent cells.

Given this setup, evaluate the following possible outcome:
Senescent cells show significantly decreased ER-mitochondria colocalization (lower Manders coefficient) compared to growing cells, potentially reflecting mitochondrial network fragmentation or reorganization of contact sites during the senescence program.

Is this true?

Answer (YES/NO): NO